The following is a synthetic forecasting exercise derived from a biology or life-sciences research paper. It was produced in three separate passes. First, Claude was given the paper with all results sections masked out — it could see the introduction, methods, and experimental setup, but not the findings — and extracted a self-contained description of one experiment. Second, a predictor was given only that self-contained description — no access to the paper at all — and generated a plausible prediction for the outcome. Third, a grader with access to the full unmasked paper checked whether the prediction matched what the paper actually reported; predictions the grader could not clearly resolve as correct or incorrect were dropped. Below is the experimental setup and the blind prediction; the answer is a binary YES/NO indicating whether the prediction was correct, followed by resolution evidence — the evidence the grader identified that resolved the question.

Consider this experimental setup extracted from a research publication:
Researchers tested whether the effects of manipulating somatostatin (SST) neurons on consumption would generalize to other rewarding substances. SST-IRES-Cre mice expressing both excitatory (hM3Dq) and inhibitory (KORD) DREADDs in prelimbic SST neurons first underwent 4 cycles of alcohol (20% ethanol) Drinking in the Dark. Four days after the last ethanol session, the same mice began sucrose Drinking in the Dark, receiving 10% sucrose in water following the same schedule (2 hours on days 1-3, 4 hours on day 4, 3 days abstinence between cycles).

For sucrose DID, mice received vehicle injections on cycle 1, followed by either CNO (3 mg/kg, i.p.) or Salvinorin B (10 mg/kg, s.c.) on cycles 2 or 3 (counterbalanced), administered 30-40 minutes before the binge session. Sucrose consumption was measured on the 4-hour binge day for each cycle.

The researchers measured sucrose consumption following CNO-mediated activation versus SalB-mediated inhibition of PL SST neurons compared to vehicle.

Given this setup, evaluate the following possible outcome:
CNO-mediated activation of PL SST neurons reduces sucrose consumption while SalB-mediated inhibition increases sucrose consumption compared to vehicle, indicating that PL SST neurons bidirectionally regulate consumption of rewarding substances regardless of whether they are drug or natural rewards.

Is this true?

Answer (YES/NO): NO